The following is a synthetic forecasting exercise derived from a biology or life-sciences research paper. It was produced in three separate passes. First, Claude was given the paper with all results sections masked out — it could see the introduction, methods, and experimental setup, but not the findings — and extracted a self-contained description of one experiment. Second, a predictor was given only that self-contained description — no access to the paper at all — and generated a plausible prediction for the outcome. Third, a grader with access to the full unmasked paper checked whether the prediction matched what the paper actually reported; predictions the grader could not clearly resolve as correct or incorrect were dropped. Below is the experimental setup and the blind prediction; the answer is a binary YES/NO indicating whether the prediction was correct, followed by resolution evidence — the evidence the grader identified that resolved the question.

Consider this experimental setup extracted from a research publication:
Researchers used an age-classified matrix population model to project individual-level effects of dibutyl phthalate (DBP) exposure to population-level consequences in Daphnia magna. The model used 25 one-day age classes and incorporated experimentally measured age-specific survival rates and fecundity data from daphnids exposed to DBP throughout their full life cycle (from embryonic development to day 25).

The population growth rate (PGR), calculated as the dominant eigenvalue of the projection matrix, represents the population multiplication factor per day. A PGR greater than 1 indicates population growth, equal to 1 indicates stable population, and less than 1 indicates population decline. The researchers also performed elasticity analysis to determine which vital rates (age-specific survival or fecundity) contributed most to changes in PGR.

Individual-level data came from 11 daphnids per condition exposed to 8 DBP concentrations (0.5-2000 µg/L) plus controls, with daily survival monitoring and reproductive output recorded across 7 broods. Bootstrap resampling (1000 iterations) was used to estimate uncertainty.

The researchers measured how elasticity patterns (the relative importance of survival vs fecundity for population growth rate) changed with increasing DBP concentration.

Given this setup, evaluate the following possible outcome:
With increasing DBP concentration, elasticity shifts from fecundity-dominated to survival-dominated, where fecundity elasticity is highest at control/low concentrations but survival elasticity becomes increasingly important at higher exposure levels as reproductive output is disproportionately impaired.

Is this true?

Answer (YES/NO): NO